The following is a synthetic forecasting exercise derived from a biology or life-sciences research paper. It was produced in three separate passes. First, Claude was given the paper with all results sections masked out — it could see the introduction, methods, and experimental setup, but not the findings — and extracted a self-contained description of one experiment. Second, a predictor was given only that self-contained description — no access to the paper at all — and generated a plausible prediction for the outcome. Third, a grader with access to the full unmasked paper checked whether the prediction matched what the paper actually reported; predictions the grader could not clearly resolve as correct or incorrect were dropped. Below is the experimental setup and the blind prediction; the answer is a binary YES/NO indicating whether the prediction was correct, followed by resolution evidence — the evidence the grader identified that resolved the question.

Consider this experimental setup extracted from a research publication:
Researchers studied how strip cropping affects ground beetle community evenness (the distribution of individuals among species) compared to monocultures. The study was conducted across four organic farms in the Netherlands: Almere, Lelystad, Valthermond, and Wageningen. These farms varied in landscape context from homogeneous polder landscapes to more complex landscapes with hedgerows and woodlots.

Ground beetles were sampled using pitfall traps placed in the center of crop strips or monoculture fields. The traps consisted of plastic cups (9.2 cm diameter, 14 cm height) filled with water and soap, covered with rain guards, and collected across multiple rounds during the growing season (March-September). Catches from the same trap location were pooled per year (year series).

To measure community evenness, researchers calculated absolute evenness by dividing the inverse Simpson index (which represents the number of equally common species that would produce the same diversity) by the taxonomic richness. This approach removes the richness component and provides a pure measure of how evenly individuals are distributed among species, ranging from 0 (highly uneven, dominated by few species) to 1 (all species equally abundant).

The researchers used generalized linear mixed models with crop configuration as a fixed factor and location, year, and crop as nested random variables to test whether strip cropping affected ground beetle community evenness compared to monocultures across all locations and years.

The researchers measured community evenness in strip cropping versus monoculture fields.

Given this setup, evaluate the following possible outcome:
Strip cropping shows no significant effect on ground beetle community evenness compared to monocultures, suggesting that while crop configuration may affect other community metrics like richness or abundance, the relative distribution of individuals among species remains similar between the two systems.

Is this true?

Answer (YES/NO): YES